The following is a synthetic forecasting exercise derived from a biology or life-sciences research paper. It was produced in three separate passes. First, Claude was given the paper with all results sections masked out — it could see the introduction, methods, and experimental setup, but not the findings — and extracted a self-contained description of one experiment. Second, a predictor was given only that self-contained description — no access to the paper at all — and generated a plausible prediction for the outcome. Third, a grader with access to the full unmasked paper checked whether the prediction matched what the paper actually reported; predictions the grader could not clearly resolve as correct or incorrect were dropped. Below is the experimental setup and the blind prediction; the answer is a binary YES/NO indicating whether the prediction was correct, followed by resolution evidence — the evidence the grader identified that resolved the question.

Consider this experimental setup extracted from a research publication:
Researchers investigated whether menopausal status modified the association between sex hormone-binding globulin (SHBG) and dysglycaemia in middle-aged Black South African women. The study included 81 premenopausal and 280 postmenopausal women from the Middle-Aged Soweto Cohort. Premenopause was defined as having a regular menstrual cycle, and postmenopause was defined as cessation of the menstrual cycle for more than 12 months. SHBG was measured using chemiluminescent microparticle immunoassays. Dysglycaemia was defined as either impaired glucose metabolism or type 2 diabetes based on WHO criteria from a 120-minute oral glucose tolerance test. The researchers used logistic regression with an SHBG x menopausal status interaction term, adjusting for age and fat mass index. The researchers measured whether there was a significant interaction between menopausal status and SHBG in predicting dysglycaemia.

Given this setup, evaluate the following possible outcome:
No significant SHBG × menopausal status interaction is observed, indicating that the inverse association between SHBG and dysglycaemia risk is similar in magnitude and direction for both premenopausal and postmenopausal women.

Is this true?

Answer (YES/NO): YES